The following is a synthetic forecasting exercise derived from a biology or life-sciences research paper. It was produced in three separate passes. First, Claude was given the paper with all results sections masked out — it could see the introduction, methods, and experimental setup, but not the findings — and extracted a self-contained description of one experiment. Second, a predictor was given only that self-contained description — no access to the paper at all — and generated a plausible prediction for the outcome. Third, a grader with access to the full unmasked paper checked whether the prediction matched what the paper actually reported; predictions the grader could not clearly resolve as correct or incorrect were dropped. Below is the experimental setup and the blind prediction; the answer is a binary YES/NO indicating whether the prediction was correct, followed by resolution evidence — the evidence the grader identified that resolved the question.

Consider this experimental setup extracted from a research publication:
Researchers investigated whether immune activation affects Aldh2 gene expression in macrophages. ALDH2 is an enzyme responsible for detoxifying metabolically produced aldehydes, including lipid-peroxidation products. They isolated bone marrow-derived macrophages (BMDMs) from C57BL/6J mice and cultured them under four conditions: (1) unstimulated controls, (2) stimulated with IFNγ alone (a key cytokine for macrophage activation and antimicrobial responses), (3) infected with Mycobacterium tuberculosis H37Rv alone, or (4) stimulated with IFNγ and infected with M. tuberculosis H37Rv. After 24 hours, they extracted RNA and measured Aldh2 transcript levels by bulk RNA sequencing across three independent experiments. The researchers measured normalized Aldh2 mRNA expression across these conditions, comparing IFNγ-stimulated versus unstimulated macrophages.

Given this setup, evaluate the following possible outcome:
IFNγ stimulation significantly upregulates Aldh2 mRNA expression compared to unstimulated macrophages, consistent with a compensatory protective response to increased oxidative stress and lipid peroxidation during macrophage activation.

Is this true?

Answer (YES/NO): NO